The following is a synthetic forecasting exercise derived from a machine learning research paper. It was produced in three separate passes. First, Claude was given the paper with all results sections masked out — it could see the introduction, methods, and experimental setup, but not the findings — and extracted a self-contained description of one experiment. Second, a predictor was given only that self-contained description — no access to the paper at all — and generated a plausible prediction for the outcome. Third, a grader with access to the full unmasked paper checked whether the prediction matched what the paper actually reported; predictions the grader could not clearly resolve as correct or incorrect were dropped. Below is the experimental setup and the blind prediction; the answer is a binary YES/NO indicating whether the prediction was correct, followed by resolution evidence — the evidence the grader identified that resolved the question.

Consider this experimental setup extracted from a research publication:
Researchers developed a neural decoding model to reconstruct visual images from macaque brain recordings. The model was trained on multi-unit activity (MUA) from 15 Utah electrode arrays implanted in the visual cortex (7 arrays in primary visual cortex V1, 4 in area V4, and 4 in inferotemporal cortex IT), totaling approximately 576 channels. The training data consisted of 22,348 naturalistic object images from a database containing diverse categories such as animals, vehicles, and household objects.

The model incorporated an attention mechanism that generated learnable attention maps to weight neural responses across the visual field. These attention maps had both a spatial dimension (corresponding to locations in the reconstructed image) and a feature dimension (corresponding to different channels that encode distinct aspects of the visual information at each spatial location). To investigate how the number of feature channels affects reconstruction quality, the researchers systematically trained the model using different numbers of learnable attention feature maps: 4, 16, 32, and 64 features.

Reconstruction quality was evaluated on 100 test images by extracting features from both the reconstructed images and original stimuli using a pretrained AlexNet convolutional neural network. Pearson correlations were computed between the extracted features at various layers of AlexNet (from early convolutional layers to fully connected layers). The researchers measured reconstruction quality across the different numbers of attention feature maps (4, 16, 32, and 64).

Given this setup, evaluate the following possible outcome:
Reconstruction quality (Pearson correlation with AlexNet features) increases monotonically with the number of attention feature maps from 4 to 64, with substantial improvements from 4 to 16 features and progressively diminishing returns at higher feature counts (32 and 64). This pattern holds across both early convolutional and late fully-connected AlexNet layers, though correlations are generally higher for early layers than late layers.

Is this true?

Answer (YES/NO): NO